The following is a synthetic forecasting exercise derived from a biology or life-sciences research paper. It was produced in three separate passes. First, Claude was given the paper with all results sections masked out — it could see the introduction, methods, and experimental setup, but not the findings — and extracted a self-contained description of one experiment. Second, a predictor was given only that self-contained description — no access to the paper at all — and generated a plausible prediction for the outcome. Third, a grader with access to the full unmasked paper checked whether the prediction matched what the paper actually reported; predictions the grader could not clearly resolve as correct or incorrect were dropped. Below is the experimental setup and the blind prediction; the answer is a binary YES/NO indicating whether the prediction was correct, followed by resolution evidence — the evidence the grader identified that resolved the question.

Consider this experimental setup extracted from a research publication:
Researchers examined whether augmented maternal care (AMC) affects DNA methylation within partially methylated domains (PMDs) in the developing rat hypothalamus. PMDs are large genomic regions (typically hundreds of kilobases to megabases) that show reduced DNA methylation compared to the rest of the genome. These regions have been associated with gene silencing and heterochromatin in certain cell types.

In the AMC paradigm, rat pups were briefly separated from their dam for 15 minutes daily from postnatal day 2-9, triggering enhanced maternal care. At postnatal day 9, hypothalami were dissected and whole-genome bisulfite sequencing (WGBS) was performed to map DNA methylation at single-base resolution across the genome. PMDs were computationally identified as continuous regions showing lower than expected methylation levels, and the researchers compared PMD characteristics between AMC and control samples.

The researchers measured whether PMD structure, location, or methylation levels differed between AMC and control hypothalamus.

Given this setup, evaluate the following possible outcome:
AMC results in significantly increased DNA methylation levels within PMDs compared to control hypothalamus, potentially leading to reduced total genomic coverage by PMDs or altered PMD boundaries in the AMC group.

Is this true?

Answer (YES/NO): NO